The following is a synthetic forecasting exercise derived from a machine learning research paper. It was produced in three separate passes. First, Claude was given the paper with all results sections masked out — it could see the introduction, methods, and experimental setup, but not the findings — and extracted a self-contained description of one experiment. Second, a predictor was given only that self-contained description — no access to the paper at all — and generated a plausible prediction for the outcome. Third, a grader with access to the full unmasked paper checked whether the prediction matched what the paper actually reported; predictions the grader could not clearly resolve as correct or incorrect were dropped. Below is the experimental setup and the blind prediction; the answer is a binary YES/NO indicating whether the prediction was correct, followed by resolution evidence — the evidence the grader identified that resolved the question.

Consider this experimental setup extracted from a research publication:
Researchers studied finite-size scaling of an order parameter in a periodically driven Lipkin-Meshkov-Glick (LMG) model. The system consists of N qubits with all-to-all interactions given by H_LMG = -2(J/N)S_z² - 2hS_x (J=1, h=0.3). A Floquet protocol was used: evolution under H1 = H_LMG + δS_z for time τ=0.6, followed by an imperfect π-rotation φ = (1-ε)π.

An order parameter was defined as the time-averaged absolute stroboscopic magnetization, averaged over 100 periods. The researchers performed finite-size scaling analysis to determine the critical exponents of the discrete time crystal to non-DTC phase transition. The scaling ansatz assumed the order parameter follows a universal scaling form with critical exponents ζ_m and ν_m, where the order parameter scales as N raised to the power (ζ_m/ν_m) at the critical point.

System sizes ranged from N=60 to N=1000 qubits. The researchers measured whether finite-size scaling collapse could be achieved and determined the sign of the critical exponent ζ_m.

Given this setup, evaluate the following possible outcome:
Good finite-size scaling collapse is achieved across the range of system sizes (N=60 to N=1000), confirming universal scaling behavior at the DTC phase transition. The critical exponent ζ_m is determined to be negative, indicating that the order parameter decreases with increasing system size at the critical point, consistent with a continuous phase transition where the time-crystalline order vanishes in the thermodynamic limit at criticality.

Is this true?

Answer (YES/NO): YES